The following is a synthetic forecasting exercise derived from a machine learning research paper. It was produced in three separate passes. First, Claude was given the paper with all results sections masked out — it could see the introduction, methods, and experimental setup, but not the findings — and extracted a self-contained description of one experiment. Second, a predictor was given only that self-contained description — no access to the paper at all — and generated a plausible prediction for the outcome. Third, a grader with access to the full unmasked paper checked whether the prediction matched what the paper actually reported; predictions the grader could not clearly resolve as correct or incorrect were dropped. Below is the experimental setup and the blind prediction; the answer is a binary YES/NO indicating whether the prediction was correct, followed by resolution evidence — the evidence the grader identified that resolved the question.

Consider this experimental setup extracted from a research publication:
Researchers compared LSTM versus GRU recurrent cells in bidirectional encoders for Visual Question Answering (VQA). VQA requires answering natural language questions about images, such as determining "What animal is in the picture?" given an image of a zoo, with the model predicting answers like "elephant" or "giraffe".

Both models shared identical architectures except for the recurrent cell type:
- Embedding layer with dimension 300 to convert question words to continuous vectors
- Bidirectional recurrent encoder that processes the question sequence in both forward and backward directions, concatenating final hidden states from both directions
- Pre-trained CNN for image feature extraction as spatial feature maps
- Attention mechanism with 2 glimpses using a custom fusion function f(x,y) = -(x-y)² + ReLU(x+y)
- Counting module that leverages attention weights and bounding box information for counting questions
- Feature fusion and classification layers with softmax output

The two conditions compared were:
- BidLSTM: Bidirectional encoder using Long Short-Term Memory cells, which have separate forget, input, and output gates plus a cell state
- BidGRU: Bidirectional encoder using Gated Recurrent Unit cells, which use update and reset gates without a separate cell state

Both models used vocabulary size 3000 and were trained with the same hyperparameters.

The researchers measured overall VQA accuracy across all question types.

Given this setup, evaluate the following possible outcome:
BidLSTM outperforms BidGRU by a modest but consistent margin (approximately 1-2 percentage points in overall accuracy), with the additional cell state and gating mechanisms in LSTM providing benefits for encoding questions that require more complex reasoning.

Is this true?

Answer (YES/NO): NO